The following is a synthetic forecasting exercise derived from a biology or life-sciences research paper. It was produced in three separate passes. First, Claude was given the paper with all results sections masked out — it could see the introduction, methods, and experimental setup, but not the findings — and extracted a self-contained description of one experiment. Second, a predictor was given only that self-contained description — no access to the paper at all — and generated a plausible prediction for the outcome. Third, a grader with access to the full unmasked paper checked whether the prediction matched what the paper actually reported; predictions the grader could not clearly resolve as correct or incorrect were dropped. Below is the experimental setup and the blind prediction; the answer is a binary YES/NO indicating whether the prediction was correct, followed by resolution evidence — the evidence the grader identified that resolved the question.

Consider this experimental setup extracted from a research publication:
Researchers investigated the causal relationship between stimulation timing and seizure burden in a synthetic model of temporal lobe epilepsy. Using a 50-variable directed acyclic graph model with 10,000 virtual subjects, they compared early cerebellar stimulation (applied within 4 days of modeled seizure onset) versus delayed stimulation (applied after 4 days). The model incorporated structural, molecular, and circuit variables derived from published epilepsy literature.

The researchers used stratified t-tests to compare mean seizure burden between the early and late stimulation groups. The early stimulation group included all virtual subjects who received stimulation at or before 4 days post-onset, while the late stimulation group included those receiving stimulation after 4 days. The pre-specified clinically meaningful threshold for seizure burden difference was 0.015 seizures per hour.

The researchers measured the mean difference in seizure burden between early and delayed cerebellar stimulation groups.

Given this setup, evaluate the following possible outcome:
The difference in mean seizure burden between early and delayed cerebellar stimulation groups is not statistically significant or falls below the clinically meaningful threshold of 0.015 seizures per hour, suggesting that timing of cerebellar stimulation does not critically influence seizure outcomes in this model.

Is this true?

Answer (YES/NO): NO